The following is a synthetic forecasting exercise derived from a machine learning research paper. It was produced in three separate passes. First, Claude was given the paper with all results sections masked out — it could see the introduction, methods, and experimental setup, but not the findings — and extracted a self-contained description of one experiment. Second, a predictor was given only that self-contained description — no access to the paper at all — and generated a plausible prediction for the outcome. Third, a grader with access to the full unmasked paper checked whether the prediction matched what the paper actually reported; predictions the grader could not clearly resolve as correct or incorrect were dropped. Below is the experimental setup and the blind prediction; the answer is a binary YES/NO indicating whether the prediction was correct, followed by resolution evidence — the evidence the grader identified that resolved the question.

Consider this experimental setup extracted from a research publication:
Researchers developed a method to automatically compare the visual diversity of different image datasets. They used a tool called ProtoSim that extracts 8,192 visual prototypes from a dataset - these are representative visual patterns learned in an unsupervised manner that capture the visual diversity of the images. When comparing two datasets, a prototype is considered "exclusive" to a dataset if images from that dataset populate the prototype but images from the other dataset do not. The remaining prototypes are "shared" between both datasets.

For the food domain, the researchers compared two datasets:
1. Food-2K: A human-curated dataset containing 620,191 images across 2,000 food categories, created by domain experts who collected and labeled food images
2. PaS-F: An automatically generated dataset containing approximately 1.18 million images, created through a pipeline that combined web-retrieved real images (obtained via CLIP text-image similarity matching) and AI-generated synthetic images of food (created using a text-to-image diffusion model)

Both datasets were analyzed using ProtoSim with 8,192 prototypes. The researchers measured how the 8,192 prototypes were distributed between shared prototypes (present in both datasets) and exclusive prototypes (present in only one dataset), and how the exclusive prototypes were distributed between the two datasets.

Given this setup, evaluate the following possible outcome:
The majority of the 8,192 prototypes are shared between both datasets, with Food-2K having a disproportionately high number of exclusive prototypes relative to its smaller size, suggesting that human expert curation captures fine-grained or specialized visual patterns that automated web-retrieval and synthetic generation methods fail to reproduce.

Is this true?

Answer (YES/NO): NO